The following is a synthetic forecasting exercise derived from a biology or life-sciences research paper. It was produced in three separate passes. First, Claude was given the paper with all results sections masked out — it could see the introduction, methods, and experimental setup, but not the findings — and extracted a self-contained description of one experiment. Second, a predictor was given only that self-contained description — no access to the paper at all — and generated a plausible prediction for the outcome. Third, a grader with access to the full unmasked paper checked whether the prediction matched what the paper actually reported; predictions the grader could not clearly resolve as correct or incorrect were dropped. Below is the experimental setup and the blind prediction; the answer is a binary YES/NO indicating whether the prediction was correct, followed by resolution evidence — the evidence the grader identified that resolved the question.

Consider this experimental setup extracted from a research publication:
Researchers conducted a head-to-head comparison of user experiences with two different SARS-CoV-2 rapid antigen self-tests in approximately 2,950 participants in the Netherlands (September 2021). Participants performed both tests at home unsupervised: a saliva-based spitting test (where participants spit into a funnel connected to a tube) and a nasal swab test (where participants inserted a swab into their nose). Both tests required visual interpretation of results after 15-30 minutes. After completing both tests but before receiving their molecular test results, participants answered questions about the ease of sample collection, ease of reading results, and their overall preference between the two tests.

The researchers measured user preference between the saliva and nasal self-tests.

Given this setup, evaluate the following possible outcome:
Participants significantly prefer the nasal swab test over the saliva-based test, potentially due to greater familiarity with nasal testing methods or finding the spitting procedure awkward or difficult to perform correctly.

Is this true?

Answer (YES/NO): NO